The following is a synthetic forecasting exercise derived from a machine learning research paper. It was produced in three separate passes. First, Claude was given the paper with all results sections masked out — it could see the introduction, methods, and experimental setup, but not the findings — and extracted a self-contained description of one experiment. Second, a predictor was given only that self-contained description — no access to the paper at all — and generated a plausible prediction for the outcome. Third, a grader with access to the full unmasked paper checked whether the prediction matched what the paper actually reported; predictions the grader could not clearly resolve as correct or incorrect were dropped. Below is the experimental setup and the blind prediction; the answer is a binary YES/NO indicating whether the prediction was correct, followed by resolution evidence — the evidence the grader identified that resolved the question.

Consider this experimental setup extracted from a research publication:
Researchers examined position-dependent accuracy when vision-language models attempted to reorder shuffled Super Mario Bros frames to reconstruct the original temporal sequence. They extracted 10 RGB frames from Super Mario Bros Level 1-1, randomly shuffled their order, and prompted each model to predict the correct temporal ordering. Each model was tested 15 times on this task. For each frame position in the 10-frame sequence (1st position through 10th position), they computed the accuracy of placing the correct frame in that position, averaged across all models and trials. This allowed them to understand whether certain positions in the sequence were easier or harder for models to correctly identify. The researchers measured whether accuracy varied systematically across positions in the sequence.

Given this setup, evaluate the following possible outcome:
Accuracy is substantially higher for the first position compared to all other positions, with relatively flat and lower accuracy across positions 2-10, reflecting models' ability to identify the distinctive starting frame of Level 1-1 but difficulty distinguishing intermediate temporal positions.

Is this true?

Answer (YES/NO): NO